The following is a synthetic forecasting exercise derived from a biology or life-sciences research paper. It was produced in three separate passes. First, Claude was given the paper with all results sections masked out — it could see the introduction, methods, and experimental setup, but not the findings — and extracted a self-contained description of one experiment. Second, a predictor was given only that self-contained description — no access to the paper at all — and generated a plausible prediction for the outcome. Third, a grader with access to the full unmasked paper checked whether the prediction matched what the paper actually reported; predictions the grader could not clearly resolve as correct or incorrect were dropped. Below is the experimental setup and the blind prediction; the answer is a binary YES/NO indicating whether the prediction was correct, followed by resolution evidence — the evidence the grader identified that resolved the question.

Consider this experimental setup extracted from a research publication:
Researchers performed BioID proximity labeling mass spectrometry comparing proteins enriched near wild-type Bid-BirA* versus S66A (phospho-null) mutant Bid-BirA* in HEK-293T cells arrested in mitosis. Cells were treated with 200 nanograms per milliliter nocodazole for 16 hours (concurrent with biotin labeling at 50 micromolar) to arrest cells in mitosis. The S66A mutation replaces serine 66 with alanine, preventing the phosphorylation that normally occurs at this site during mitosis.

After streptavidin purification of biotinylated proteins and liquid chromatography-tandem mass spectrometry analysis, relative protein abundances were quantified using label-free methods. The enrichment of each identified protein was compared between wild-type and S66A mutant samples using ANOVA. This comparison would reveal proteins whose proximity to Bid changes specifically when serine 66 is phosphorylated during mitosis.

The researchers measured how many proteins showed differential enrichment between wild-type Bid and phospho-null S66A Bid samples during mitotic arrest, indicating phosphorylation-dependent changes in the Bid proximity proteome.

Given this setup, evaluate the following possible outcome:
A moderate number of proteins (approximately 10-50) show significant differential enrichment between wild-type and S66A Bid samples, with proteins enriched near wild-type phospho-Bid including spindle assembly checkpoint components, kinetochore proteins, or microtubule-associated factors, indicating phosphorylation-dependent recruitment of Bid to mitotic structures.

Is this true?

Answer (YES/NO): NO